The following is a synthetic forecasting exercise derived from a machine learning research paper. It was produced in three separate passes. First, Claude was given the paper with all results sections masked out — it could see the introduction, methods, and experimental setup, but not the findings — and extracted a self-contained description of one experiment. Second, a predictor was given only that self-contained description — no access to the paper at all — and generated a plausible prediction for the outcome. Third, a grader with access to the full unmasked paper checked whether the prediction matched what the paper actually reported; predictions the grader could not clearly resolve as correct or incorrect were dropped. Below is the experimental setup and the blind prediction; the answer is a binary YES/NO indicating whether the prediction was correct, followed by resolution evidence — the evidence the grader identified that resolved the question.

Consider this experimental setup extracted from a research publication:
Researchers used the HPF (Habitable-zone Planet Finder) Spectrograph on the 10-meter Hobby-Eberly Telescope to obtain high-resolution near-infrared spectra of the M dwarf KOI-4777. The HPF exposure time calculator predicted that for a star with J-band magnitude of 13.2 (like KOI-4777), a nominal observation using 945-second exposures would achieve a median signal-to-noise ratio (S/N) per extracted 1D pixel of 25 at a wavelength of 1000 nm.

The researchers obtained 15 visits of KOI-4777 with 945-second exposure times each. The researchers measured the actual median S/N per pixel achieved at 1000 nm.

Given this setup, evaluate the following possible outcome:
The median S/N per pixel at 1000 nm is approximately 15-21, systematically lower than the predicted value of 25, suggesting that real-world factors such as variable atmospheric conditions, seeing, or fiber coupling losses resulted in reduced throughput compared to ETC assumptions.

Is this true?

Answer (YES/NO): YES